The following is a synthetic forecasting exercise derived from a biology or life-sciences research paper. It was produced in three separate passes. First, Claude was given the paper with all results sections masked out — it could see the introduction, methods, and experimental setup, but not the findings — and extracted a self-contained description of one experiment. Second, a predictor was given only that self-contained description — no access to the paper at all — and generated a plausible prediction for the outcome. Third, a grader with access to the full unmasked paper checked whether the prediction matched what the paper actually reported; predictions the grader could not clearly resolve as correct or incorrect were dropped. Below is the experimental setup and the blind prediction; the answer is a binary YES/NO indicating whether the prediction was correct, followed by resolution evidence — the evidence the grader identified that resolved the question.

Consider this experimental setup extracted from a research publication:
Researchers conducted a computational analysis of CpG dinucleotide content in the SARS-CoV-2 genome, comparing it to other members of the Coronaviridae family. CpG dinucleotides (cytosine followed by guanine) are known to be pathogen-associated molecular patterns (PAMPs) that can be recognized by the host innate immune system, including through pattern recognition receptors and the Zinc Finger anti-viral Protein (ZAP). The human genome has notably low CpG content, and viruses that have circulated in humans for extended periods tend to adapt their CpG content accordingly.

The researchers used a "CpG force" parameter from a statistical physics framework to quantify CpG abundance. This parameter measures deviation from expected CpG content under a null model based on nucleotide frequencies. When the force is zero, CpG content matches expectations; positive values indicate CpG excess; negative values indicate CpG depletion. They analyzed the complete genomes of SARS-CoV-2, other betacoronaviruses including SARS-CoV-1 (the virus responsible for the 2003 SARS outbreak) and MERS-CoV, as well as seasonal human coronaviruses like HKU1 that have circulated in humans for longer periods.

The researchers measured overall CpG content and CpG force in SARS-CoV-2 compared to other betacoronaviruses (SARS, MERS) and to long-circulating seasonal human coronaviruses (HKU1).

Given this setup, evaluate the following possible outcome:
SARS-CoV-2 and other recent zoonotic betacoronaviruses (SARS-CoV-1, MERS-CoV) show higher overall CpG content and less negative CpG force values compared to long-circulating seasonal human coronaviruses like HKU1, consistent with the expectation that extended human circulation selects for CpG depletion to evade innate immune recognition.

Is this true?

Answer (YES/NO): NO